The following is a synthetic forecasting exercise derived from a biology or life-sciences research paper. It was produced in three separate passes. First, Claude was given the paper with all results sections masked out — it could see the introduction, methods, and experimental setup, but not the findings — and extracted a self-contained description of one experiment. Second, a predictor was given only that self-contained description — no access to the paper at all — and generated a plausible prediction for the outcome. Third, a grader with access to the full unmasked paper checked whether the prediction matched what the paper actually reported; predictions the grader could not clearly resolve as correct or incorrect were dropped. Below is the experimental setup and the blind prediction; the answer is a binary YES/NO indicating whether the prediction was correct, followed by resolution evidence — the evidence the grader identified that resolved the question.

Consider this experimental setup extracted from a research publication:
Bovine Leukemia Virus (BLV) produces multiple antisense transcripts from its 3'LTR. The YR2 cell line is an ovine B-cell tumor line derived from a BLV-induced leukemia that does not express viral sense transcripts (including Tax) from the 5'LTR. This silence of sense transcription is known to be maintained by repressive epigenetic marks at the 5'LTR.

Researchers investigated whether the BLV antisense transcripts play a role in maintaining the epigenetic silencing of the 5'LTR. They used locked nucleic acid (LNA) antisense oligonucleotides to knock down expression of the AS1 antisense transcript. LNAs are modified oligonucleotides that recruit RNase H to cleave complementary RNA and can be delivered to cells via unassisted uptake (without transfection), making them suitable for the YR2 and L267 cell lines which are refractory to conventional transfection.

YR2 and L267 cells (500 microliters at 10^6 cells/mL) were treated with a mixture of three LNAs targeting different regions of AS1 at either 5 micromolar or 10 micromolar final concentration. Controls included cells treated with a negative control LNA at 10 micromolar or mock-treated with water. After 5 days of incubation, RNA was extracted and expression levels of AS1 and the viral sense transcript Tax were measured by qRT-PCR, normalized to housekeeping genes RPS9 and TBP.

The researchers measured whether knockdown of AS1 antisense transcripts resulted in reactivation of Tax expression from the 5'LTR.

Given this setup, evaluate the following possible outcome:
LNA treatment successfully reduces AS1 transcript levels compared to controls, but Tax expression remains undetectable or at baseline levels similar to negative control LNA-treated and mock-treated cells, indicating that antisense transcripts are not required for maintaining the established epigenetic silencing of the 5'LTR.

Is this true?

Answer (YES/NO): YES